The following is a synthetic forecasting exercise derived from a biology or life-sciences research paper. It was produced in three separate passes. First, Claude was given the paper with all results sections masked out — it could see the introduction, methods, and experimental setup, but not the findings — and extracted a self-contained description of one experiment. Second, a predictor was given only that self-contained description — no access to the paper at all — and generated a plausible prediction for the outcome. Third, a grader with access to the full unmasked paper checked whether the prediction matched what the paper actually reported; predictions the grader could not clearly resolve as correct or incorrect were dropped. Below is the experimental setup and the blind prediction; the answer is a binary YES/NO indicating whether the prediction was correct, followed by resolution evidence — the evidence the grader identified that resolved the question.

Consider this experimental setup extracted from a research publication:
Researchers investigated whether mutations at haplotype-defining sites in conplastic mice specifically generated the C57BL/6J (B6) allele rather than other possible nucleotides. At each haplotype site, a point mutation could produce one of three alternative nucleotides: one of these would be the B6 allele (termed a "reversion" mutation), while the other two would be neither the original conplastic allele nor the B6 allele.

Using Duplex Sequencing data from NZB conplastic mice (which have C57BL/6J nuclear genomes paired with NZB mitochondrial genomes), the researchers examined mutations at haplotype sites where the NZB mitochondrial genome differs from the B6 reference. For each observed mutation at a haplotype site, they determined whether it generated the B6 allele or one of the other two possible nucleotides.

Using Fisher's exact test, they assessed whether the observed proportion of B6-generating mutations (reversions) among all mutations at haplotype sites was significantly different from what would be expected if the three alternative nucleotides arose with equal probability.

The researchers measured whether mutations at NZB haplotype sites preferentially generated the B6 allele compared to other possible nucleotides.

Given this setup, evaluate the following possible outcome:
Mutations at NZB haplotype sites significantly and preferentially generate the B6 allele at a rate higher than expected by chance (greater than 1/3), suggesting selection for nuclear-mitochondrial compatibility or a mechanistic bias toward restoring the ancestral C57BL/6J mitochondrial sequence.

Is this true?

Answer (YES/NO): YES